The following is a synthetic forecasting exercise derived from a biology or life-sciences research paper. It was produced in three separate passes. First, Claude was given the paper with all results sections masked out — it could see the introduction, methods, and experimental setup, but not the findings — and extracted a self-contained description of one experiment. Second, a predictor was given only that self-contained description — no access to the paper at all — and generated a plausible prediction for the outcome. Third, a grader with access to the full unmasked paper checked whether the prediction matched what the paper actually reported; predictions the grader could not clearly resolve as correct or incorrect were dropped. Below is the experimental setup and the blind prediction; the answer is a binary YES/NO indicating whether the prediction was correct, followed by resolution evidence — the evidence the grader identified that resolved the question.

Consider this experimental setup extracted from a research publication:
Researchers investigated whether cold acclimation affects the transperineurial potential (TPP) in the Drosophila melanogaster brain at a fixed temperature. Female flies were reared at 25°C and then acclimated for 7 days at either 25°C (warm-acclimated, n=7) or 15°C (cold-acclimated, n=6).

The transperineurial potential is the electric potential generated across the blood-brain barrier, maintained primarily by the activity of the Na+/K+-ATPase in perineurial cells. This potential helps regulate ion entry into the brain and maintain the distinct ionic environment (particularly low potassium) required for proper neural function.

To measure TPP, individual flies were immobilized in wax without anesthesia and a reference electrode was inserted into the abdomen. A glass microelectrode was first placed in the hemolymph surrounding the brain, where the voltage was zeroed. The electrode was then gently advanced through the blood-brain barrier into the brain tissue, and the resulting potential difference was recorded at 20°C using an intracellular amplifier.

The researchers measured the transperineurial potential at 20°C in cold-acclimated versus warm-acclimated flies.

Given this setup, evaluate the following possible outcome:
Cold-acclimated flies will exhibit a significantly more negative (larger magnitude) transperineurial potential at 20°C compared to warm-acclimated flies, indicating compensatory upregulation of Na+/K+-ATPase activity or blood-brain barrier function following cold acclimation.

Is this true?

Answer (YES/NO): NO